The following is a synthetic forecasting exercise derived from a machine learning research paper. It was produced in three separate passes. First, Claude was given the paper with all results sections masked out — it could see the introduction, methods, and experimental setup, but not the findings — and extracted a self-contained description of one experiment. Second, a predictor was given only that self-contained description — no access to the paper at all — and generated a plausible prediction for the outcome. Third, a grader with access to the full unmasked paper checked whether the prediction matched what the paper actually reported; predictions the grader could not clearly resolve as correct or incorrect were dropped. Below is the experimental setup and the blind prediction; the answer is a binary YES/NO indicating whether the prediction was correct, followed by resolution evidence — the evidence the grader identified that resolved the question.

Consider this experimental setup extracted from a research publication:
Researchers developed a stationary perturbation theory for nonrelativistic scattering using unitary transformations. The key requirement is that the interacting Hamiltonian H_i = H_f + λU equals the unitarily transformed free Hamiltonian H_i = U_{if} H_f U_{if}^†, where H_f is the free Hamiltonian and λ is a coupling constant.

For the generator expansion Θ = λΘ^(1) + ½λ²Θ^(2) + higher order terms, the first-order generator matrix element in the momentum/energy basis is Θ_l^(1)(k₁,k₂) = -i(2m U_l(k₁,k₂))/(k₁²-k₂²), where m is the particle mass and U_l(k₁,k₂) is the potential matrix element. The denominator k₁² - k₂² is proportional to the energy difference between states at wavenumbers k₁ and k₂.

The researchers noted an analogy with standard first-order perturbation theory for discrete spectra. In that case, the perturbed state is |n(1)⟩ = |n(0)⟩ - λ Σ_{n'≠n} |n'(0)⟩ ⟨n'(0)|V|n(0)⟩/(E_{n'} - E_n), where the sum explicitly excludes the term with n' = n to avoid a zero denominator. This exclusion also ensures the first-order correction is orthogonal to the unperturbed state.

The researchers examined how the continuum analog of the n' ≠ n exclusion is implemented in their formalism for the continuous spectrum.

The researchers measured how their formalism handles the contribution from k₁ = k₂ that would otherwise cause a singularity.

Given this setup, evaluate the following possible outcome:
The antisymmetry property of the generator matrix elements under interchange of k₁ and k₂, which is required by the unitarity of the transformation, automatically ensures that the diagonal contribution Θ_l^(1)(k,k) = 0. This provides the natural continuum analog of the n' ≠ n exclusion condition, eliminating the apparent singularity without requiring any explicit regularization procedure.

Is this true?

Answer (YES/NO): NO